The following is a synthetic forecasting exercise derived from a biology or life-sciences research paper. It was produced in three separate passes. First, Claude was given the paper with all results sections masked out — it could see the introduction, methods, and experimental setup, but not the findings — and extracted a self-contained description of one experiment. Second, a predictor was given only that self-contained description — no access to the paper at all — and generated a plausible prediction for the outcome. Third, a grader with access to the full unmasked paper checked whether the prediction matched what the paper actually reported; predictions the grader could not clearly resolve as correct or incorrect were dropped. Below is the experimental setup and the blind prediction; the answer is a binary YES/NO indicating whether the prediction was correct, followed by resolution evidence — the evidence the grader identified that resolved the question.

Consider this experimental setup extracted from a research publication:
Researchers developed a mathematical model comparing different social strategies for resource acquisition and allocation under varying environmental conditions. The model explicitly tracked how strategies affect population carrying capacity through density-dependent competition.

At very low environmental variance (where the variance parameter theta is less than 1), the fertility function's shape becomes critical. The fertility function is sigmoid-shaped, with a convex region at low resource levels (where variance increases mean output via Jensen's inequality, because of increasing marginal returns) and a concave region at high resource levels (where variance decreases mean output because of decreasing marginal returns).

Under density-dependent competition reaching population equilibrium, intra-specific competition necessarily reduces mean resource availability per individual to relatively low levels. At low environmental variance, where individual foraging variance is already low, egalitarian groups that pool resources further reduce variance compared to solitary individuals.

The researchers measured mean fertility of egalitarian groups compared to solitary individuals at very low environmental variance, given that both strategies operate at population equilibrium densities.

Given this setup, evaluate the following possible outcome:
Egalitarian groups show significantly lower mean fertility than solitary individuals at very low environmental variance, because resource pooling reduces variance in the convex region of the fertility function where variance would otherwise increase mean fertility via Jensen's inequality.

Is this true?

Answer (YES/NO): YES